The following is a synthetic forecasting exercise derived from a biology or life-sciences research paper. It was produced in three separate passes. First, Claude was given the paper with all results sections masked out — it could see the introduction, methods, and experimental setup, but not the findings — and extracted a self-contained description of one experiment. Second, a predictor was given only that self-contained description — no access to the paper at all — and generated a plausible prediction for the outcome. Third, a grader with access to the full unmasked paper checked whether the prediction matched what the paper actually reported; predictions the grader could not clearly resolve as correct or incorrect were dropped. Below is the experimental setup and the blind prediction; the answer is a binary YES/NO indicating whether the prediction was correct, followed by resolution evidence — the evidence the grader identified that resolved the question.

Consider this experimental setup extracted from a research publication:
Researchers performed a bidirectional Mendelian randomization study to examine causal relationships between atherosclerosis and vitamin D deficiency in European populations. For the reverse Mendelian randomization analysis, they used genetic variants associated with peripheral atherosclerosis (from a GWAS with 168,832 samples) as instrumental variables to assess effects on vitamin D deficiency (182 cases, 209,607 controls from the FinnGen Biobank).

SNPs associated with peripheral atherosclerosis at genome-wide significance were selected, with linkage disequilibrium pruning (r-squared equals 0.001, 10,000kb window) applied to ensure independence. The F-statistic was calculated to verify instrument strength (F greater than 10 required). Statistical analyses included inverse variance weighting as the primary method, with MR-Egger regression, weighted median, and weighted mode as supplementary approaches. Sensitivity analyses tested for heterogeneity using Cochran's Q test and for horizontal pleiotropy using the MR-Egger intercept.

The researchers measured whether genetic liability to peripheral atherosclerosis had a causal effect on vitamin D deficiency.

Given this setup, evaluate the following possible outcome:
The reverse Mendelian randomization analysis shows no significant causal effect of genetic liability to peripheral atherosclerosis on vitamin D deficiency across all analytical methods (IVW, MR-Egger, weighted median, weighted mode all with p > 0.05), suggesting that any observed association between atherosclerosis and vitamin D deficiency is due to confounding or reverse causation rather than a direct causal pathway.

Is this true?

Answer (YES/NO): NO